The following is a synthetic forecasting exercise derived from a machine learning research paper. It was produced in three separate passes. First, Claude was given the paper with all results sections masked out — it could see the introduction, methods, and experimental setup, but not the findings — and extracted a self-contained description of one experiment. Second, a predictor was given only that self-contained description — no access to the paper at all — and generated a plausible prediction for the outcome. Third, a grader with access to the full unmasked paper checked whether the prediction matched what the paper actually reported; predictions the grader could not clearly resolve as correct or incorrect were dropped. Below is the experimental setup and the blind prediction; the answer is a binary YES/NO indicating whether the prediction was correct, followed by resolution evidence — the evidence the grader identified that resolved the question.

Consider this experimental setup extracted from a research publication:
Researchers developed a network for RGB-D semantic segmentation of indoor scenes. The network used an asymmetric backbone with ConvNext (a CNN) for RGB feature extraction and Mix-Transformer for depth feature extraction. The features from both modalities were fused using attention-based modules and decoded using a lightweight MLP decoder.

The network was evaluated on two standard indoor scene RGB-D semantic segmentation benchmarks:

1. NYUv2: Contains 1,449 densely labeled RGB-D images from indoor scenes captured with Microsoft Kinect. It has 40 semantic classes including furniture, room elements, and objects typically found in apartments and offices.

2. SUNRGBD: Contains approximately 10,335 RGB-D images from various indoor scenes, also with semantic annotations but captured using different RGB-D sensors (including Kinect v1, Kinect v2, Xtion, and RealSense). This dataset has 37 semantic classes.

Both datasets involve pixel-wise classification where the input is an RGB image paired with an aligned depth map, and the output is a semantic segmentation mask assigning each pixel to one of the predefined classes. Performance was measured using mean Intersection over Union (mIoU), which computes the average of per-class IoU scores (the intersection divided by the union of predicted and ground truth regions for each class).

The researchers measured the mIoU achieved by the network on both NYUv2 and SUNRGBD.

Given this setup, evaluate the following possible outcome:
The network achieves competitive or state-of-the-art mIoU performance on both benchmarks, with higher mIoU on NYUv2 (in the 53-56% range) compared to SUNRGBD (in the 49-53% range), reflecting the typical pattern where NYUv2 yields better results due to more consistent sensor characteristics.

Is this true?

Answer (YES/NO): YES